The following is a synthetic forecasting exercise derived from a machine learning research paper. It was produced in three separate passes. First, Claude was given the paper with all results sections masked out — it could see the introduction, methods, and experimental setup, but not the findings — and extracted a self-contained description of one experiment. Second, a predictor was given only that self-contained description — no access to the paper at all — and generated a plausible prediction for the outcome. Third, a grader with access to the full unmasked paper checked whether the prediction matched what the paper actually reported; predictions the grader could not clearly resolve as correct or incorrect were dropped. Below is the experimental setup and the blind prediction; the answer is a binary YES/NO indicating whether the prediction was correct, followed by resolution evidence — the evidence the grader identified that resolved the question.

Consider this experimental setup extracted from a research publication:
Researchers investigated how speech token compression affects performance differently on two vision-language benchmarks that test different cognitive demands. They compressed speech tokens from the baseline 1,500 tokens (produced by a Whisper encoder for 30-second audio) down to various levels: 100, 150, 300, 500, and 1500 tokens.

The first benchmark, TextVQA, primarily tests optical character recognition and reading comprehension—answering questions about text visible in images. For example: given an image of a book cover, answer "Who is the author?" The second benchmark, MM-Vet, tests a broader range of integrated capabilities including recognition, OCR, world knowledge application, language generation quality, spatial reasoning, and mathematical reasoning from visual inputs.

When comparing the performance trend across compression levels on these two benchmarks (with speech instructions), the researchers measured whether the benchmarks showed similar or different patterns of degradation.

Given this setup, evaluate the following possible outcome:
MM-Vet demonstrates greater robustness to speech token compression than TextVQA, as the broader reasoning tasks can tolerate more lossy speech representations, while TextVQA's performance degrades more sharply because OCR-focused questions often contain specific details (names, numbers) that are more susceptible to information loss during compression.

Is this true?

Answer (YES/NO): NO